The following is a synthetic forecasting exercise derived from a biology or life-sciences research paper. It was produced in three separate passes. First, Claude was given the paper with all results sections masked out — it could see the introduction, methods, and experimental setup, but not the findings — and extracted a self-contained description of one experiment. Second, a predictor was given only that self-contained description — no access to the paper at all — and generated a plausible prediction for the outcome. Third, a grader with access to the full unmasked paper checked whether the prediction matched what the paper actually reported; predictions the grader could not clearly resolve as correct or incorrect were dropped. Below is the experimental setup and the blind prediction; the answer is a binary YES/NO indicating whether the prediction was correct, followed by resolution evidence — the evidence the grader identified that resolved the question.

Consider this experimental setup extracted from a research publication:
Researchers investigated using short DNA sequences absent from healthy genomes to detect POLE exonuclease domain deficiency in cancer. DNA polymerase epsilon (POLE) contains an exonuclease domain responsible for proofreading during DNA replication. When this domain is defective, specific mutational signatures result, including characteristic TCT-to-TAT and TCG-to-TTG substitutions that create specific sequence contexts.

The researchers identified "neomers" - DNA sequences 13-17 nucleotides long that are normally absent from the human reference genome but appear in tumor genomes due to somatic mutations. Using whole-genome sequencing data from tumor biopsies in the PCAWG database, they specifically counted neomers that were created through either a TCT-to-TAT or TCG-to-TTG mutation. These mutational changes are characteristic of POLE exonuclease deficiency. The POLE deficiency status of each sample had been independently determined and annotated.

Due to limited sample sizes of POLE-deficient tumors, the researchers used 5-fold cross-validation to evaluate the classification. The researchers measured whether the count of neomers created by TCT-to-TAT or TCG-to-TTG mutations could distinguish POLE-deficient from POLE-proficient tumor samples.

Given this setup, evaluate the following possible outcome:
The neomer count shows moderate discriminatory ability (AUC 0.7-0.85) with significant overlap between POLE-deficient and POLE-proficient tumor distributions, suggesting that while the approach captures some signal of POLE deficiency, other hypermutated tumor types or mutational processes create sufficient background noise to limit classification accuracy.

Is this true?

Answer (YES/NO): NO